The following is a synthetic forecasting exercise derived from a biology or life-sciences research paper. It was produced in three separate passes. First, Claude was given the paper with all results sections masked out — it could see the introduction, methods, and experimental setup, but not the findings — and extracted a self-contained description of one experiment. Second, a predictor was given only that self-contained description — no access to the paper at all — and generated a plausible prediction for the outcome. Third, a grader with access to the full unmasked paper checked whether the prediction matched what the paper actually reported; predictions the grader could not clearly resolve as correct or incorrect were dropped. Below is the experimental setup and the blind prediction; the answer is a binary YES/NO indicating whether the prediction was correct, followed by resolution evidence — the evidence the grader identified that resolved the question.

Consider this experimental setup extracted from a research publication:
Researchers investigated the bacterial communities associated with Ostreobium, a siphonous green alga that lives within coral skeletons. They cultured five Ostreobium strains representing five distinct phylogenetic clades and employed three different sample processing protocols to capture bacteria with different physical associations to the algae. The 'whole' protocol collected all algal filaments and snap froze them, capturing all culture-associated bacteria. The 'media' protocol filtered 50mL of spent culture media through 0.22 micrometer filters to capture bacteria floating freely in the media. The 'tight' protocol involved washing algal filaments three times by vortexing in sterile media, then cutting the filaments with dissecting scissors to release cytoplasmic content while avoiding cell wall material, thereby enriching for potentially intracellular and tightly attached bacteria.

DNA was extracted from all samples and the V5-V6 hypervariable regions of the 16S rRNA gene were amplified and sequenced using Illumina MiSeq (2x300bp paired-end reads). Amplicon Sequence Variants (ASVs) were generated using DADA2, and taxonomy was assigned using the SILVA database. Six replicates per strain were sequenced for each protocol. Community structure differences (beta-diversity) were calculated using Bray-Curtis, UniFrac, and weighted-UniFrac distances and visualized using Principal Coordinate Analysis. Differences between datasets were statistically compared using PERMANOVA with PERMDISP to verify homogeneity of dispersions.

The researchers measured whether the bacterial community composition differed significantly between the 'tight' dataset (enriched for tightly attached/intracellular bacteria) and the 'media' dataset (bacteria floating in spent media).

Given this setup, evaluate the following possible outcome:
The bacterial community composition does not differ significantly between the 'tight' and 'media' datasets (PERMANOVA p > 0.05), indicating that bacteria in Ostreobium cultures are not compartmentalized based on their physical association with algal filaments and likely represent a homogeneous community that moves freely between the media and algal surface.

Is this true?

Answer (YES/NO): NO